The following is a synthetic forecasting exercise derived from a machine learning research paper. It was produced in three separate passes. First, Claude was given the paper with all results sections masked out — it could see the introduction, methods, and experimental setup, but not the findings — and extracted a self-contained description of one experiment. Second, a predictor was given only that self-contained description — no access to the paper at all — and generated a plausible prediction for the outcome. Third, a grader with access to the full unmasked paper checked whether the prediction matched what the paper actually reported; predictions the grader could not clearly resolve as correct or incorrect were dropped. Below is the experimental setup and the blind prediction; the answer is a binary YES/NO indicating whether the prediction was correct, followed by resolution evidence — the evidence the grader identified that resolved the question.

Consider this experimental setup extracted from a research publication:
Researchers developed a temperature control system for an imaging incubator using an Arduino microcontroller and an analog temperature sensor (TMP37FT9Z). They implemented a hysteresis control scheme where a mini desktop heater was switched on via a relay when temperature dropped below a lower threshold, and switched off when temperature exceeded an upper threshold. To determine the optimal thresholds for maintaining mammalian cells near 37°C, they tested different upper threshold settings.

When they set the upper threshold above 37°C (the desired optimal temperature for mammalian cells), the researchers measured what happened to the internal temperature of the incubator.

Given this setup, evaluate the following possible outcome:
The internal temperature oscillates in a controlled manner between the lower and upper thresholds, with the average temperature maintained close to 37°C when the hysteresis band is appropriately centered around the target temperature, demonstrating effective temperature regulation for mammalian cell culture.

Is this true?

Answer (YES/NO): NO